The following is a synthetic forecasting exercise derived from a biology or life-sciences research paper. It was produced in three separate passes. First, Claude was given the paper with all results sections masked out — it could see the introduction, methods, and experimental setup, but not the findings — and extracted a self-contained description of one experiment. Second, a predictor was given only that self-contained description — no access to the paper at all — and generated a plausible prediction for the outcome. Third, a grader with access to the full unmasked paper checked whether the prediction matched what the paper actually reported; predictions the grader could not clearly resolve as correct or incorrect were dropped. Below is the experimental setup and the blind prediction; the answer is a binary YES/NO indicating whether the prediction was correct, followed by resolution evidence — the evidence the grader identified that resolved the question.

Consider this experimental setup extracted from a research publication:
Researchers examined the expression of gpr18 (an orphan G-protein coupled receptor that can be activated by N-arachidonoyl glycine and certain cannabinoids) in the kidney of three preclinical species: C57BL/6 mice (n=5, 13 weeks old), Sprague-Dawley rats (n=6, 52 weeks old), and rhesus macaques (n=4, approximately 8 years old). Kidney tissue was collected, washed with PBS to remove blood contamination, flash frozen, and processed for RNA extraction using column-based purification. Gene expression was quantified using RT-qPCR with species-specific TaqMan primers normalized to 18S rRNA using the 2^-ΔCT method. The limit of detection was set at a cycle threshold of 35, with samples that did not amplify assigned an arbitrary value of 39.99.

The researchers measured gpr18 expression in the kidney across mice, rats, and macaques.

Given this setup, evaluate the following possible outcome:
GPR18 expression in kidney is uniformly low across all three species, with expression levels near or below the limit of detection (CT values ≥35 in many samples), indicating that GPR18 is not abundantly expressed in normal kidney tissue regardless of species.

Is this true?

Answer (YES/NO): NO